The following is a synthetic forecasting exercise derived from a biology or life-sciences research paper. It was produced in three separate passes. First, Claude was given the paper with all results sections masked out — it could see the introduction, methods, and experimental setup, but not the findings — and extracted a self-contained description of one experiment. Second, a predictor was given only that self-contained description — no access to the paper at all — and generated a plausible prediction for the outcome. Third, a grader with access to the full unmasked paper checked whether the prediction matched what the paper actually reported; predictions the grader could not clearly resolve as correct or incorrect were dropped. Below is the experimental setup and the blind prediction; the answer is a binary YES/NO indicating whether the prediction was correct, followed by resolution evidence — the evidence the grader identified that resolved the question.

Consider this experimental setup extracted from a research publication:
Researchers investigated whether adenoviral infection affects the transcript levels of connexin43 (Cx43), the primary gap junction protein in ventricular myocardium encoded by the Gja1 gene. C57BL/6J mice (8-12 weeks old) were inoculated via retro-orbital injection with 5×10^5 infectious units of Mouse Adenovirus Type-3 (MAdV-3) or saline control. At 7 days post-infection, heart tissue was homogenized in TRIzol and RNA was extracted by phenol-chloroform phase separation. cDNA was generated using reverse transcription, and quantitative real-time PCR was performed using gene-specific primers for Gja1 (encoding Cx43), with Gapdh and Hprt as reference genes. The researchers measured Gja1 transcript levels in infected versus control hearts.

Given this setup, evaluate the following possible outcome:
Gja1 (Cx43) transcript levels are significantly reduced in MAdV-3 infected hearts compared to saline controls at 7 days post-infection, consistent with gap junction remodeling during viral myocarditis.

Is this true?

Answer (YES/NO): YES